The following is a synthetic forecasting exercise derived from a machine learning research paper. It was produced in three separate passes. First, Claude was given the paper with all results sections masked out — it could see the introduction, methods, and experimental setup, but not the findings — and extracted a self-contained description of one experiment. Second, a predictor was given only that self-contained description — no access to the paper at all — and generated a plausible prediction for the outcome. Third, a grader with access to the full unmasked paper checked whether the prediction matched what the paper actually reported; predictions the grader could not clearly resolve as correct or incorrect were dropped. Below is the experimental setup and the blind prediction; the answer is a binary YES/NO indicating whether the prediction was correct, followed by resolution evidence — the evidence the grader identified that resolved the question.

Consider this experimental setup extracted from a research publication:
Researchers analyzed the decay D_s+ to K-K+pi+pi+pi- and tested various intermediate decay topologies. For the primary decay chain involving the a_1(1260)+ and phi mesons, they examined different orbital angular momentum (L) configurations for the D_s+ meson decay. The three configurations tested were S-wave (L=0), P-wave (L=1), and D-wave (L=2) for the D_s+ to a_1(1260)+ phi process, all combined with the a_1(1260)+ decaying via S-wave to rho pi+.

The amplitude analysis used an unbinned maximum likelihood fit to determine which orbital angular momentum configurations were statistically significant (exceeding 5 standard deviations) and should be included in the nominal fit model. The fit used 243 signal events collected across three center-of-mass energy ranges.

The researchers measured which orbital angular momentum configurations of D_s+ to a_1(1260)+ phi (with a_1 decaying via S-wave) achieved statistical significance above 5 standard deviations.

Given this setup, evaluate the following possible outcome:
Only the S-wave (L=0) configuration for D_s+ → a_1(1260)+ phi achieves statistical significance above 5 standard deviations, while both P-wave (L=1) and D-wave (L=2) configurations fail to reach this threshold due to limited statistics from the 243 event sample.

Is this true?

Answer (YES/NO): NO